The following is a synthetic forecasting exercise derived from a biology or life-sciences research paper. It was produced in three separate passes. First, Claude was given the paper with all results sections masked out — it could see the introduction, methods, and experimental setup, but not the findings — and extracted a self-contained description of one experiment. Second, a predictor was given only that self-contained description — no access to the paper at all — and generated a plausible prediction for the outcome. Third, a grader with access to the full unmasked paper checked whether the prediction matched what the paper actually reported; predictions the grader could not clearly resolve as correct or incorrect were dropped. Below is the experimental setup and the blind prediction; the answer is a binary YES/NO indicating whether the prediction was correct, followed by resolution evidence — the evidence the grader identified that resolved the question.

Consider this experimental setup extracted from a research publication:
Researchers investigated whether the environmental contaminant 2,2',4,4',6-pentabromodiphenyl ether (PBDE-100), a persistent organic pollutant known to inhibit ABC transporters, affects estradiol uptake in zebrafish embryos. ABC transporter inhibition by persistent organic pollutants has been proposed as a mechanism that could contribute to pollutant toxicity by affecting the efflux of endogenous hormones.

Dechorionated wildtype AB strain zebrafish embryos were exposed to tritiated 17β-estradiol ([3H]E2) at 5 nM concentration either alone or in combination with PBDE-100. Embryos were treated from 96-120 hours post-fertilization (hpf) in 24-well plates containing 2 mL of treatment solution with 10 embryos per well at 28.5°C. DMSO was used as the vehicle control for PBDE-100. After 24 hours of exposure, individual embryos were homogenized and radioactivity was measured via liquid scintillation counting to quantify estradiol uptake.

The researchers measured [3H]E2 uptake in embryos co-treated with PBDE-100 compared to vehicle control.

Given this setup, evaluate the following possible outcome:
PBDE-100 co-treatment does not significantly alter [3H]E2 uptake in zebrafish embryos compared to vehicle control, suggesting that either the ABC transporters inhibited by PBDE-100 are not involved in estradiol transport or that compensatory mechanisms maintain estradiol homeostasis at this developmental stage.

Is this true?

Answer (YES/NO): YES